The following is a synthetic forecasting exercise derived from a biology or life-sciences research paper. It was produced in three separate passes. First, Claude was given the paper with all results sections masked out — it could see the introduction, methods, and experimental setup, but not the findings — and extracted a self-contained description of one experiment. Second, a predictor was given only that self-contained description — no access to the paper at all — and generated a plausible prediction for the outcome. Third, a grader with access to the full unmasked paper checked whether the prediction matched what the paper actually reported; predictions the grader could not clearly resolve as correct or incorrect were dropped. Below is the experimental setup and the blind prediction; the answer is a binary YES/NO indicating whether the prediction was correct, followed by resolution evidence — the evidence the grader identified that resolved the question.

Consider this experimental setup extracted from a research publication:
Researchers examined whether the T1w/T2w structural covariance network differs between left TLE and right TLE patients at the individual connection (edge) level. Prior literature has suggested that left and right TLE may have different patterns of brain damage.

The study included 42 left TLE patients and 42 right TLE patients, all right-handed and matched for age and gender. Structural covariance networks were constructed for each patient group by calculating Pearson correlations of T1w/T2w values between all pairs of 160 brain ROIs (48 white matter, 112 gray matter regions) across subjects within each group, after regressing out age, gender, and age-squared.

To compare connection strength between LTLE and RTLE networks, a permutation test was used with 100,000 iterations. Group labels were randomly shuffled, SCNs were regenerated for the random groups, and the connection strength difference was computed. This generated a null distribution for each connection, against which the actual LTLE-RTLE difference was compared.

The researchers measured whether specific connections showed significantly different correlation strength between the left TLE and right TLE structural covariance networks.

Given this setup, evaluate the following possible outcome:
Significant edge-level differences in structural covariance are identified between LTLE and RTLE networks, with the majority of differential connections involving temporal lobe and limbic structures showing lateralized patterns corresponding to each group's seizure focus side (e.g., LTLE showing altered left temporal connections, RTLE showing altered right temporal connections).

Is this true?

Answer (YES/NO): NO